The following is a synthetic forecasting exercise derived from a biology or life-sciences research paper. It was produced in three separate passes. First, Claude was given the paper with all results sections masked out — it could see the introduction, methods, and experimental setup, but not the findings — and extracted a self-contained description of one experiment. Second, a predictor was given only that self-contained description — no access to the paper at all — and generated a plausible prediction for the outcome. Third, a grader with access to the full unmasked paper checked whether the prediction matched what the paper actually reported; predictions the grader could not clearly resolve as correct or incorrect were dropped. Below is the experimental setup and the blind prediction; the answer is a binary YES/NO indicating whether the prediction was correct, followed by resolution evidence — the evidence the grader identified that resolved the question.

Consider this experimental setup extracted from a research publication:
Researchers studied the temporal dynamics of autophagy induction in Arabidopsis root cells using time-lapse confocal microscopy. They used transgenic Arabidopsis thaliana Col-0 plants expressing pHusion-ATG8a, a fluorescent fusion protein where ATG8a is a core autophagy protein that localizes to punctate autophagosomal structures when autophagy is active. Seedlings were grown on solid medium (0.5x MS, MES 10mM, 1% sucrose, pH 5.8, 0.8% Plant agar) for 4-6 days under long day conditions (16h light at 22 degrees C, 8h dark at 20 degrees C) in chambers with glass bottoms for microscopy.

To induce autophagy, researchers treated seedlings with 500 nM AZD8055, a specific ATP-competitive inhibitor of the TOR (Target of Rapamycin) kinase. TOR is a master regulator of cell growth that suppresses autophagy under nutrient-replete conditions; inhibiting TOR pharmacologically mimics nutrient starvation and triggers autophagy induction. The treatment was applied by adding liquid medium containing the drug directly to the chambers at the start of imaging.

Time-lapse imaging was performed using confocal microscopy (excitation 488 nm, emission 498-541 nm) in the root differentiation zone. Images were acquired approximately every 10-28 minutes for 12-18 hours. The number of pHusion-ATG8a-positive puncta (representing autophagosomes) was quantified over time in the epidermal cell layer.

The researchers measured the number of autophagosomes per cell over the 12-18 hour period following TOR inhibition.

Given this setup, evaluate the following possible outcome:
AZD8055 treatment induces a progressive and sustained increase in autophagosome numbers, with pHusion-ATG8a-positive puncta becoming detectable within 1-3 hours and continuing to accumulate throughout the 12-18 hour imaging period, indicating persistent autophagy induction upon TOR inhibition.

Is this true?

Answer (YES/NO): NO